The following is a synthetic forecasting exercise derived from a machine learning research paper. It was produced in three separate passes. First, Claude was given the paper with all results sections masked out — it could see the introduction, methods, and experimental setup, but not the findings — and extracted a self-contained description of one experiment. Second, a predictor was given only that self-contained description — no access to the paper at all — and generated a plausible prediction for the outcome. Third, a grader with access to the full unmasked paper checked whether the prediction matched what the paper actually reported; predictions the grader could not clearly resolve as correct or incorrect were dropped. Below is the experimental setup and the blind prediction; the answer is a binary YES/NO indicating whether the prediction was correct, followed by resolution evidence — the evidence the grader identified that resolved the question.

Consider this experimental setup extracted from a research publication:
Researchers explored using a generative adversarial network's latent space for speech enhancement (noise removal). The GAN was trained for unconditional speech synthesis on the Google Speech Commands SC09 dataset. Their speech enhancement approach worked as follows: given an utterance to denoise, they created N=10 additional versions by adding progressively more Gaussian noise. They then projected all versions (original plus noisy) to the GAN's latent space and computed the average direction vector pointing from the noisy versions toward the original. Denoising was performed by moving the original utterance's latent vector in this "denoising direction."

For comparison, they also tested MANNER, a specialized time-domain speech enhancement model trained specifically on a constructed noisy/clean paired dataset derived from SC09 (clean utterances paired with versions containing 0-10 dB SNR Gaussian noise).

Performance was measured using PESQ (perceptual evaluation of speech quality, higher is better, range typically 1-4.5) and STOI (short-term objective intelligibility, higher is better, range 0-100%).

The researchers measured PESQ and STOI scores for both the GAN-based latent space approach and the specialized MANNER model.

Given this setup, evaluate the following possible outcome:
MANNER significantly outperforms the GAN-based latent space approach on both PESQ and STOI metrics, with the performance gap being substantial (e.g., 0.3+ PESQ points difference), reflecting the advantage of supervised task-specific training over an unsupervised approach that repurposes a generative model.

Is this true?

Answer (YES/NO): YES